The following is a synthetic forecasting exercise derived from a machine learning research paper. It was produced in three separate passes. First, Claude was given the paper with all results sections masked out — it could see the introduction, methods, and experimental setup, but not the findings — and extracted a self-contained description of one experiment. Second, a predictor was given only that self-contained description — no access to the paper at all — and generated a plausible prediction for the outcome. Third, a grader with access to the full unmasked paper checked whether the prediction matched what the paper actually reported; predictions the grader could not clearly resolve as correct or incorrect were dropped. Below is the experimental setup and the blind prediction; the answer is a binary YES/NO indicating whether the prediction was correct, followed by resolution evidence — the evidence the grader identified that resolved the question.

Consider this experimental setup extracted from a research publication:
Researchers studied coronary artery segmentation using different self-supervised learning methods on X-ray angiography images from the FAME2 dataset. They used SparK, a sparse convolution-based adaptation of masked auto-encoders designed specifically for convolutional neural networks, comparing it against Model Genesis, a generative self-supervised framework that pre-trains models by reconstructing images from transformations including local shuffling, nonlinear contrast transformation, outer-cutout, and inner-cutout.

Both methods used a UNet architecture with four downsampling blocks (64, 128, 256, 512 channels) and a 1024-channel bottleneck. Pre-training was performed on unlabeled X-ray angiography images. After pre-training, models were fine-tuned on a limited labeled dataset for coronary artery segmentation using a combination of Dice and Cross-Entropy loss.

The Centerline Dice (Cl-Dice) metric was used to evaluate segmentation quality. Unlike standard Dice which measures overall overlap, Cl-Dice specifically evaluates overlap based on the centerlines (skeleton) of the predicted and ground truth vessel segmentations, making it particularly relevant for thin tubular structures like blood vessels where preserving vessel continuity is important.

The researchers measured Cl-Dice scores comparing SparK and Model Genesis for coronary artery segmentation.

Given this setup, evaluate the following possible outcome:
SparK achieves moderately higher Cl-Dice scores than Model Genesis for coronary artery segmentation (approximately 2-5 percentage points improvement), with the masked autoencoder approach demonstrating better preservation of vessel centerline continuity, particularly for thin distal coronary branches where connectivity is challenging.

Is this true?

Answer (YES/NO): NO